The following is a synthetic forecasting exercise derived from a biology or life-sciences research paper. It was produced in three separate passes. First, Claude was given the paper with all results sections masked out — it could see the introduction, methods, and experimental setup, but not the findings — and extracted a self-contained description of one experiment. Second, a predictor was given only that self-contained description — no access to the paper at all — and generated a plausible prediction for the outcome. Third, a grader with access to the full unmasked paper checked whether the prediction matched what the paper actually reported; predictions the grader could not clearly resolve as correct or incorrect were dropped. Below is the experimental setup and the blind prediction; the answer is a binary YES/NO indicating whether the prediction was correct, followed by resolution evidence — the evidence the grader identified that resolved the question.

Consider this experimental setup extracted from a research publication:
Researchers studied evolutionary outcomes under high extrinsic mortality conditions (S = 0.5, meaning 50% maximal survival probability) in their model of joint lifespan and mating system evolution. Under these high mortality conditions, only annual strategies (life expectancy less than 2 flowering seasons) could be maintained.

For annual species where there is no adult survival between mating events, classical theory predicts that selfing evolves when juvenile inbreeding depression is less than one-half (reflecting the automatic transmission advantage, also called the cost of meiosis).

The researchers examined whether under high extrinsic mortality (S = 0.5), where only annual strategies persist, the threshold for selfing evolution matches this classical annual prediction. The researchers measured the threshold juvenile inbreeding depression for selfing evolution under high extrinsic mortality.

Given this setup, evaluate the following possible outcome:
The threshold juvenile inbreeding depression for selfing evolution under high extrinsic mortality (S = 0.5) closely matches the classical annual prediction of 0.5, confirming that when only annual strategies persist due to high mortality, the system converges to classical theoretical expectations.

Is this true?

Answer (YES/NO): YES